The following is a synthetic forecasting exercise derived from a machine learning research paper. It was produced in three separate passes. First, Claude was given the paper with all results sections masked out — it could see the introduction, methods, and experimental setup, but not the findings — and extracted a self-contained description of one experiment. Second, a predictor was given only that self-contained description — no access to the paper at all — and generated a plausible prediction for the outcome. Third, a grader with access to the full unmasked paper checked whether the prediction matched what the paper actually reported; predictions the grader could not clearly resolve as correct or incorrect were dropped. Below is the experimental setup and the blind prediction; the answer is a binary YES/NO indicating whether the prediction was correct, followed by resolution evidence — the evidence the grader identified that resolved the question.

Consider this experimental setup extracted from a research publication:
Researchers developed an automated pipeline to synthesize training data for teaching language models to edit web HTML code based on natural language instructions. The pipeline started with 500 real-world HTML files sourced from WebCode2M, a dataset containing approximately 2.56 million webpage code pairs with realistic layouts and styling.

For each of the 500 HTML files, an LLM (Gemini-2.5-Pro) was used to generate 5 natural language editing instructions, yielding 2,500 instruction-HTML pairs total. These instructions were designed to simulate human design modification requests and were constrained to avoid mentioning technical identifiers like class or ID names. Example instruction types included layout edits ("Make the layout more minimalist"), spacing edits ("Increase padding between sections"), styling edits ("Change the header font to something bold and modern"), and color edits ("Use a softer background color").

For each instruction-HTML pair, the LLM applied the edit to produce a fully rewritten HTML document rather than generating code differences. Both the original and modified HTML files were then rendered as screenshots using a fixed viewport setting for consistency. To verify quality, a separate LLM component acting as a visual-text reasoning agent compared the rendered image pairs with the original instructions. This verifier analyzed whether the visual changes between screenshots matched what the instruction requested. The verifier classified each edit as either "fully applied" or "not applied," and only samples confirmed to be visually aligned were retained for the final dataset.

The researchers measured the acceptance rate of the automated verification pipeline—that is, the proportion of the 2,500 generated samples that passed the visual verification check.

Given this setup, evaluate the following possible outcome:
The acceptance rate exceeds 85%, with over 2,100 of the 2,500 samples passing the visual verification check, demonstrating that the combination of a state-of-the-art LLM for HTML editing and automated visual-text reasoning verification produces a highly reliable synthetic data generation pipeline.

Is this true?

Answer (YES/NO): NO